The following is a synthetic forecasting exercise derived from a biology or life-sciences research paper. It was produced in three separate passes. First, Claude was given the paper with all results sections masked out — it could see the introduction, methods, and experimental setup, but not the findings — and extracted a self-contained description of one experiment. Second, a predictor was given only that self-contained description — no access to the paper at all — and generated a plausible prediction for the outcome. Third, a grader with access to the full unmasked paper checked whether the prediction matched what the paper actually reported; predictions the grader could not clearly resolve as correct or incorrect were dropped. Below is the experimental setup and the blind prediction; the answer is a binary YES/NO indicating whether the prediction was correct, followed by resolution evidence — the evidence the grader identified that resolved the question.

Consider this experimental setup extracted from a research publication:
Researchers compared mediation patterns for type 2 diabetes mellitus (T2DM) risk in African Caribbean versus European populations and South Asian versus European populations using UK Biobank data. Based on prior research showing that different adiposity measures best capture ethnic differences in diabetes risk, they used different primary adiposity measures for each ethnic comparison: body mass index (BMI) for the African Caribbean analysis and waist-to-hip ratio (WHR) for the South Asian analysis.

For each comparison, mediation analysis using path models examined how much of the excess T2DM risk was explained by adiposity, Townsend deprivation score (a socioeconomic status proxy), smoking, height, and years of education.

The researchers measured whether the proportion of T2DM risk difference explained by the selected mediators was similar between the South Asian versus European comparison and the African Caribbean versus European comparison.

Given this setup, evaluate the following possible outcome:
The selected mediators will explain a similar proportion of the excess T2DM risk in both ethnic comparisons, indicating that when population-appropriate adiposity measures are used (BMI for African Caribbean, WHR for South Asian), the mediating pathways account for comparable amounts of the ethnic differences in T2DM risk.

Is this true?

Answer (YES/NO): NO